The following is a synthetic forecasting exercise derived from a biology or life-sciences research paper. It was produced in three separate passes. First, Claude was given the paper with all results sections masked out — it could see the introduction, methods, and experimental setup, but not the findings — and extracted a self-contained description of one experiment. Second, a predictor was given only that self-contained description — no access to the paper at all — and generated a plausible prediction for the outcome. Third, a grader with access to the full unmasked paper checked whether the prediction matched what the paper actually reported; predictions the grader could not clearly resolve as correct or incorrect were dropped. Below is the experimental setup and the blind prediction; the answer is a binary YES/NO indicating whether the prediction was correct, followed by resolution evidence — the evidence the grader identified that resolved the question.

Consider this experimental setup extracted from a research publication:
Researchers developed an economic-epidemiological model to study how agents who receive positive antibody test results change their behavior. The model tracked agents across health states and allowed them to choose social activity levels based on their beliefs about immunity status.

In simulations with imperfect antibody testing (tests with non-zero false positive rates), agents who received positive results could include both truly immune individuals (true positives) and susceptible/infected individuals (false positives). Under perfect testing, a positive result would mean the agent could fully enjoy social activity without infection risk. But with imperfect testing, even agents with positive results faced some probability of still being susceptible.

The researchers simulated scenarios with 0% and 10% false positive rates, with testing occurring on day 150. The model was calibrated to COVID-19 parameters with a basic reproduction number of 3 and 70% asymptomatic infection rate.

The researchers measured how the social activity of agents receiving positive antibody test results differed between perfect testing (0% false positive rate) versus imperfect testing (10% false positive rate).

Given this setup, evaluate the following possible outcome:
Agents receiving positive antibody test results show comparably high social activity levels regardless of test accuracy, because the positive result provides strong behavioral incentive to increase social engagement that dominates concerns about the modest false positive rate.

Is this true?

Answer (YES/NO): NO